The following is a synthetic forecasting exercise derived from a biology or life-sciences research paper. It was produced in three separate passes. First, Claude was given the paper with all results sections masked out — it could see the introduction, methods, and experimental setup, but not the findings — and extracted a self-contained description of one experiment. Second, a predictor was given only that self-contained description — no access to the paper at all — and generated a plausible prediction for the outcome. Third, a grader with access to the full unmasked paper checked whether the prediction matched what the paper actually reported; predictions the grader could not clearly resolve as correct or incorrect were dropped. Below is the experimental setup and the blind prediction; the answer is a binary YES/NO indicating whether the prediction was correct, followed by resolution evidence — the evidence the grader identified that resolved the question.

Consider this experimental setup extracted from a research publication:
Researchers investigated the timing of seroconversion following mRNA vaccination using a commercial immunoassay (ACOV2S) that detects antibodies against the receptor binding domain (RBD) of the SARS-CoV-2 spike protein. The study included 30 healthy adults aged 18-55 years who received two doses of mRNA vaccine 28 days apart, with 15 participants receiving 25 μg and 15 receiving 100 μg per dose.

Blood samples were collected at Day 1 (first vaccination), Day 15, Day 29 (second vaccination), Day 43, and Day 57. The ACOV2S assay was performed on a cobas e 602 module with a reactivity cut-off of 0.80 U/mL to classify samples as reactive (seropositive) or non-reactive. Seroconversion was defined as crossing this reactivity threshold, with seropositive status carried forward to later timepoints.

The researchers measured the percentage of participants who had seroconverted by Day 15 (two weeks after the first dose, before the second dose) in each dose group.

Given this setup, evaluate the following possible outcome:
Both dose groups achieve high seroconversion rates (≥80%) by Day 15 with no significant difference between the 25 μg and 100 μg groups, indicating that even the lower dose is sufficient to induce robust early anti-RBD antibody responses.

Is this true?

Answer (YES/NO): NO